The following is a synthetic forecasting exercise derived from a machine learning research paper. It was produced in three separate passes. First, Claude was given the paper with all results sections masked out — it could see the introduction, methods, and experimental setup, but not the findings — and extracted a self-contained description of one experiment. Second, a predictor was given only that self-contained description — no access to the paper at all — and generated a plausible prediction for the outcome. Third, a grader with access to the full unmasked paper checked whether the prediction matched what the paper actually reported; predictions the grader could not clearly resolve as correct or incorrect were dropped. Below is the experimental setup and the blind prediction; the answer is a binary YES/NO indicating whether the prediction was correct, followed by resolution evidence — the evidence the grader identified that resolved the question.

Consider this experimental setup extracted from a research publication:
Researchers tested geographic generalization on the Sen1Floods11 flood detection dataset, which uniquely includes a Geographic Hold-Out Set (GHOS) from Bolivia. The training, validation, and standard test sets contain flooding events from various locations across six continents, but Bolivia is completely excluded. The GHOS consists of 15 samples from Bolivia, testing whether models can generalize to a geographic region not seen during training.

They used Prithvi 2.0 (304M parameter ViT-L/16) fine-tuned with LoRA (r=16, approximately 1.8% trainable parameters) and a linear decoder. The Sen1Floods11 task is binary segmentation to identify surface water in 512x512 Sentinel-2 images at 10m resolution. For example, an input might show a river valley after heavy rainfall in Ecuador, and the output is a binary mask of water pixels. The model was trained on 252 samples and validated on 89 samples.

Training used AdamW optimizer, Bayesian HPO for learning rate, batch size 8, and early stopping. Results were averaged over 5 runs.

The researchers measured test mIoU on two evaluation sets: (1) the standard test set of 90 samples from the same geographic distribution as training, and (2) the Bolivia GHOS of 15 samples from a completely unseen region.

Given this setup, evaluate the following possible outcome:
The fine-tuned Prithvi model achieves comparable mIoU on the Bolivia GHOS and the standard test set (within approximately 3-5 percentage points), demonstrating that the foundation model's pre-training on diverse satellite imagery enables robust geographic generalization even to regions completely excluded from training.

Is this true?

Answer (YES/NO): NO